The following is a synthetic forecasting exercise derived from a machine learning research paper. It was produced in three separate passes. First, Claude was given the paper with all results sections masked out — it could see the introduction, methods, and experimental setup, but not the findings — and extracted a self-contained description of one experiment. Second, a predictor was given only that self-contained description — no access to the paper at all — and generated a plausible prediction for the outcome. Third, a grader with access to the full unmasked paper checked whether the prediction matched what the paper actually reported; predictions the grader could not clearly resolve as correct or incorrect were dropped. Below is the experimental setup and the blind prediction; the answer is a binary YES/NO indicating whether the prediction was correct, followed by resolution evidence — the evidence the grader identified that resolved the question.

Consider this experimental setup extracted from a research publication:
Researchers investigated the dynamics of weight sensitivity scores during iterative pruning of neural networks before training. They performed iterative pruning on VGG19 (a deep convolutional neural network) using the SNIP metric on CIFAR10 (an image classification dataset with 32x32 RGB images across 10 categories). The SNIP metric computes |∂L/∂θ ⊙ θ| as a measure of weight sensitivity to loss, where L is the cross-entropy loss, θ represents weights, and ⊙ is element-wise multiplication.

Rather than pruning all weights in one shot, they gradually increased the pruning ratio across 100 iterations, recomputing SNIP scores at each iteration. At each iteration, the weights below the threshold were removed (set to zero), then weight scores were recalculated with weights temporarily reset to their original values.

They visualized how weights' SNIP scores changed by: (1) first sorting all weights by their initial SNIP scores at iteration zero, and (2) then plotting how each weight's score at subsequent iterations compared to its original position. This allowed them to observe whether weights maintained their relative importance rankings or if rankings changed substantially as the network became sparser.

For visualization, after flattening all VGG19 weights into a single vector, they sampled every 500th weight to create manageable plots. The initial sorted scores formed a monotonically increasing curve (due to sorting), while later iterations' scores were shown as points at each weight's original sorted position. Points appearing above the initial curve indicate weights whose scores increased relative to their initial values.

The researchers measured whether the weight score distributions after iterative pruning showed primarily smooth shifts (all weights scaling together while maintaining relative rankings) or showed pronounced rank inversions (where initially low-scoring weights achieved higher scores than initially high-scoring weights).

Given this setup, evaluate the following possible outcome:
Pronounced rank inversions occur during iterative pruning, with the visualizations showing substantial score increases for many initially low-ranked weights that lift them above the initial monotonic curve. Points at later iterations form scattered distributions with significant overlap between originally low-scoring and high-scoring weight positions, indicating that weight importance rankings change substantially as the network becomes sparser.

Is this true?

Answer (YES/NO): YES